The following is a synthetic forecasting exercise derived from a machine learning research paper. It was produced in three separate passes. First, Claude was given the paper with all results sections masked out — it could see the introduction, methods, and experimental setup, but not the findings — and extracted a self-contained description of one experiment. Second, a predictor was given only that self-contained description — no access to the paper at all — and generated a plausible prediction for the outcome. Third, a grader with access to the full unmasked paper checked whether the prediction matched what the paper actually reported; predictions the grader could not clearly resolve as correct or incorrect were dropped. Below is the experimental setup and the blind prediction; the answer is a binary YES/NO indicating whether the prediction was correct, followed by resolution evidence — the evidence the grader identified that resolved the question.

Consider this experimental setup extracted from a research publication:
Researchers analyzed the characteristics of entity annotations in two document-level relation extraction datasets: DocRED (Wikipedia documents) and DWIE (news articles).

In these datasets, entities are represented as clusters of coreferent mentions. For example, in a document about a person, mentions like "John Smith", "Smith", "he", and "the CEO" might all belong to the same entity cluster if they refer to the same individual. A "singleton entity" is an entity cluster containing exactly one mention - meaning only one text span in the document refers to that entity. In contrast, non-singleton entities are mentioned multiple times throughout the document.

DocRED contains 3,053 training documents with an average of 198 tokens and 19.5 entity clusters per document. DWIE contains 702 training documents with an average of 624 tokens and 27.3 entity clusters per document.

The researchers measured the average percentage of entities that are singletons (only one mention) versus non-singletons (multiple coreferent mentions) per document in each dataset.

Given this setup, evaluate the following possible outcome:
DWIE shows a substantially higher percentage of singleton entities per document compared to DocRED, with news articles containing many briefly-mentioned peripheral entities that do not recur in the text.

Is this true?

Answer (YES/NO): NO